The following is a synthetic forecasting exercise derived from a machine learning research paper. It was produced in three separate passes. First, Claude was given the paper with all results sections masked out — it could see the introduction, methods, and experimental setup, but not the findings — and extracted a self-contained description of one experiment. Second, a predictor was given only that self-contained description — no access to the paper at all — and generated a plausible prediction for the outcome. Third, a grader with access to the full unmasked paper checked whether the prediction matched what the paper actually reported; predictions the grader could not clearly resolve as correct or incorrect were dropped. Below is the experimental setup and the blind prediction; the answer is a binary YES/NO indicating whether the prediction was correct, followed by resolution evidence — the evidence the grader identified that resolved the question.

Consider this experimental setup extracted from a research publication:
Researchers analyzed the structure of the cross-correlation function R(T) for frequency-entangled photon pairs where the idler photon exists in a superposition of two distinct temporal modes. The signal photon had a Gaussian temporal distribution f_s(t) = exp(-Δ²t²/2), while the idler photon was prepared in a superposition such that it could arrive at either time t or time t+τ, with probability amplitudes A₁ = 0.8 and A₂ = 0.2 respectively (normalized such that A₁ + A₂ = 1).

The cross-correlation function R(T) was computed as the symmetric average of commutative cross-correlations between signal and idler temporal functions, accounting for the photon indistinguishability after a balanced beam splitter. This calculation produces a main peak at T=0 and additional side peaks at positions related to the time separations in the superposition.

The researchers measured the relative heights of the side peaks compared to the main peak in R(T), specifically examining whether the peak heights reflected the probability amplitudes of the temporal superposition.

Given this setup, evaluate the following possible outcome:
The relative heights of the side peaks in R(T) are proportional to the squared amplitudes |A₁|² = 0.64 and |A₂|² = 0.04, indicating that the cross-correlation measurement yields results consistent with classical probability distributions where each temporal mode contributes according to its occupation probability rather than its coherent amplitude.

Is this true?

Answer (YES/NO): NO